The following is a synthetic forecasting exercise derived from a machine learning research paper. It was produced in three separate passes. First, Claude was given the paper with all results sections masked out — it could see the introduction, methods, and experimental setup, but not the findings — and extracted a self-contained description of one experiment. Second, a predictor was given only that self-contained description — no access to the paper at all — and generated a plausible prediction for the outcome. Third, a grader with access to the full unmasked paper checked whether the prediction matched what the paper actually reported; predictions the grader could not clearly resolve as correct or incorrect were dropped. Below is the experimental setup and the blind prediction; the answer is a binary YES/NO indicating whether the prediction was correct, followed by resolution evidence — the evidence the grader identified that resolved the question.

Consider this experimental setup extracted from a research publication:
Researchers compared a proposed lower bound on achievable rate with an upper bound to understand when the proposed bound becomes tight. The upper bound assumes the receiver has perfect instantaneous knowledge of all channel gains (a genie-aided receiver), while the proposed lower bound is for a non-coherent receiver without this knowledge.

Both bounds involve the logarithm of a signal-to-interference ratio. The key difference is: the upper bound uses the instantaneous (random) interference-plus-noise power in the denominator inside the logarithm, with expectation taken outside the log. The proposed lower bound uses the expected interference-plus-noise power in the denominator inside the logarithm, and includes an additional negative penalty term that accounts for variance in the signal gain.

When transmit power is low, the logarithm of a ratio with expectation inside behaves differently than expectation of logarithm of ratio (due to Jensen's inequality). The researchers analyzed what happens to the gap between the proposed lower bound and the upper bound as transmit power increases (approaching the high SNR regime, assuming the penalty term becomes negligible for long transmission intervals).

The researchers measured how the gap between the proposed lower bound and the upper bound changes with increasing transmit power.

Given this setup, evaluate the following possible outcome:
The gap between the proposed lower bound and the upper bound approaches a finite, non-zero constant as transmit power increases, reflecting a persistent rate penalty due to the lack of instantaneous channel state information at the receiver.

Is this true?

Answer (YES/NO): NO